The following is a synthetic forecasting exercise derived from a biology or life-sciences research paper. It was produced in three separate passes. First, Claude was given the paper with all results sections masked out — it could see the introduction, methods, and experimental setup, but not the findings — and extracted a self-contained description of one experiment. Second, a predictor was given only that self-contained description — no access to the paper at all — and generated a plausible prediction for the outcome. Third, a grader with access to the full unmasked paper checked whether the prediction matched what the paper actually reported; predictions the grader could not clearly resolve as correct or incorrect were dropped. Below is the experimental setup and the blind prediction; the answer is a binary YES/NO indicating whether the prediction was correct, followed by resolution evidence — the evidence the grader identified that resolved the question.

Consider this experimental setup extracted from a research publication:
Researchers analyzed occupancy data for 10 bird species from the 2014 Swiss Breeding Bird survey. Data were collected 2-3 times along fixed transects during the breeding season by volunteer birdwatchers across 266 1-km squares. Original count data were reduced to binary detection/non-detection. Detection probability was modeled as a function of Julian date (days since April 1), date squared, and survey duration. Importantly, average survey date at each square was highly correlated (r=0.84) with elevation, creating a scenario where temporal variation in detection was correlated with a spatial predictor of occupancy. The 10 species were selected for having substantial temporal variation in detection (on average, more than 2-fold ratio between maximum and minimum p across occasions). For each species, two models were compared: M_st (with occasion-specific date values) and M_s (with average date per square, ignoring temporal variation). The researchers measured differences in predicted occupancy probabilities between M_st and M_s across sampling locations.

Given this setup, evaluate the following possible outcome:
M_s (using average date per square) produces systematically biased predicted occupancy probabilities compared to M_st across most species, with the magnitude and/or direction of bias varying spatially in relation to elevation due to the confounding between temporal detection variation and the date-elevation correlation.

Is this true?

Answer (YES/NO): NO